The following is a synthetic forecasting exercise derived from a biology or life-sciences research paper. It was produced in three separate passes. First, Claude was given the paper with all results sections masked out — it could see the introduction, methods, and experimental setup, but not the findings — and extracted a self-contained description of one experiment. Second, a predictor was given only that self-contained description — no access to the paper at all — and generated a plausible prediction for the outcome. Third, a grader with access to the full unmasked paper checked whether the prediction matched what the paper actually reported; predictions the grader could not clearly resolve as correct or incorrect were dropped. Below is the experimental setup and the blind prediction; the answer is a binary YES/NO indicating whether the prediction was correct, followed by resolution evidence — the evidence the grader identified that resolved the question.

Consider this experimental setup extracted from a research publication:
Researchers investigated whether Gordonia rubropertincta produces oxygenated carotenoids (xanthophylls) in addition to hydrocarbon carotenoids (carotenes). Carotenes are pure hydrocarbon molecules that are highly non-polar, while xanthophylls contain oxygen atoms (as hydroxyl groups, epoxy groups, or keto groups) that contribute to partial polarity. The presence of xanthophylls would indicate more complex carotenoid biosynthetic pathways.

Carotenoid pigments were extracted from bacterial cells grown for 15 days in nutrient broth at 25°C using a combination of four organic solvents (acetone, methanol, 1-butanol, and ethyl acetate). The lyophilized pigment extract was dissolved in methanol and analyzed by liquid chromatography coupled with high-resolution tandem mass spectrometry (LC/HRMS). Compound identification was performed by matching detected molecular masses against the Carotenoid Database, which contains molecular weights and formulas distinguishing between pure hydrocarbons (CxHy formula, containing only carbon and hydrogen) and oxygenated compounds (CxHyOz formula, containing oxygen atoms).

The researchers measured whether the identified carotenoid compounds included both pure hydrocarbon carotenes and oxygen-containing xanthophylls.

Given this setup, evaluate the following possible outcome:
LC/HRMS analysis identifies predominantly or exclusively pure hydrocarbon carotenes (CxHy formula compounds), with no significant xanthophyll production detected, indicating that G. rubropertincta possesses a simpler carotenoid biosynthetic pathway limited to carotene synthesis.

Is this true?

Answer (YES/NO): NO